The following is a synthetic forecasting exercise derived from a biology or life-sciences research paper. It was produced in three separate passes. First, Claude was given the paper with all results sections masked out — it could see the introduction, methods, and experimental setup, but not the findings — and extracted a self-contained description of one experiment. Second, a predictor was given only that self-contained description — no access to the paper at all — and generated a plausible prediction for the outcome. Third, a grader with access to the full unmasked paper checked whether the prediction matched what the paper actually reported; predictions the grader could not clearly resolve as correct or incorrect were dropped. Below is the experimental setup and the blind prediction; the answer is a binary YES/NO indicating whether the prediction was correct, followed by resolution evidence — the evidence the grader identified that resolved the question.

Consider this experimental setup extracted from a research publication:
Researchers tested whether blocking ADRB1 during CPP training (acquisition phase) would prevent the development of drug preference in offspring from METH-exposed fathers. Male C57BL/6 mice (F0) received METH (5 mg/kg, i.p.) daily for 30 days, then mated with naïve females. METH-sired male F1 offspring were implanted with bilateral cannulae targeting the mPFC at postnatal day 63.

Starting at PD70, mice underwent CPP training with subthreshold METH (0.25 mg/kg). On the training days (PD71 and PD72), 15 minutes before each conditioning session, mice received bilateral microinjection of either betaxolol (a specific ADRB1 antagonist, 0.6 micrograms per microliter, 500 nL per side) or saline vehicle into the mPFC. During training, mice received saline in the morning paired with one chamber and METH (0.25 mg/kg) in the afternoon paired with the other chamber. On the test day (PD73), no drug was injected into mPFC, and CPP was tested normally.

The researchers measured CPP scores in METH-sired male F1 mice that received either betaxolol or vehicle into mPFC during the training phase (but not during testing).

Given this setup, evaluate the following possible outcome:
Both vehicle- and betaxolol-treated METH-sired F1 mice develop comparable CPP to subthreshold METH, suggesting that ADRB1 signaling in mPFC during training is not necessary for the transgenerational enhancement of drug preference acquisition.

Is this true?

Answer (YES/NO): NO